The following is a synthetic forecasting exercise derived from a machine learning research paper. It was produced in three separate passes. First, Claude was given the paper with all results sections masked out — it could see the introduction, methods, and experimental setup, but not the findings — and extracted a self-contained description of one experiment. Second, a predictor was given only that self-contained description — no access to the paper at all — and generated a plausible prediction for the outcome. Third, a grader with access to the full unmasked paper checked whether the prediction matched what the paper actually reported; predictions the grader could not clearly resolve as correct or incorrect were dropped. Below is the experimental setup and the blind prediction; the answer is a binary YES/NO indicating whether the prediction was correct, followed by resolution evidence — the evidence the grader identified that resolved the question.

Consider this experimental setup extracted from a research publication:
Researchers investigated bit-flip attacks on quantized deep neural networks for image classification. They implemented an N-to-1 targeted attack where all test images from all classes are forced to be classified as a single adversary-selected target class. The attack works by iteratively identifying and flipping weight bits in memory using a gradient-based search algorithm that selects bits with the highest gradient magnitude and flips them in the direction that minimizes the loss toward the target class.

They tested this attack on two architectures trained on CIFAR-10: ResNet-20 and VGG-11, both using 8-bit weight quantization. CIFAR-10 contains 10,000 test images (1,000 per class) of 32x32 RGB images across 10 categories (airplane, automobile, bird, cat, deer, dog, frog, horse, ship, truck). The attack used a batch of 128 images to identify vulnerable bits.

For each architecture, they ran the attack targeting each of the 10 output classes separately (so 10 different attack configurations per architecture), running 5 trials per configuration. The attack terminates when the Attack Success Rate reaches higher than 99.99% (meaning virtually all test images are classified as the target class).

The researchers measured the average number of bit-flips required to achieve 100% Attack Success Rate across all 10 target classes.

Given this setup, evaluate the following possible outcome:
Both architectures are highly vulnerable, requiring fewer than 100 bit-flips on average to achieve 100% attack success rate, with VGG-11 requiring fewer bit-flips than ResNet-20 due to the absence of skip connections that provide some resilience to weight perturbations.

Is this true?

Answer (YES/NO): YES